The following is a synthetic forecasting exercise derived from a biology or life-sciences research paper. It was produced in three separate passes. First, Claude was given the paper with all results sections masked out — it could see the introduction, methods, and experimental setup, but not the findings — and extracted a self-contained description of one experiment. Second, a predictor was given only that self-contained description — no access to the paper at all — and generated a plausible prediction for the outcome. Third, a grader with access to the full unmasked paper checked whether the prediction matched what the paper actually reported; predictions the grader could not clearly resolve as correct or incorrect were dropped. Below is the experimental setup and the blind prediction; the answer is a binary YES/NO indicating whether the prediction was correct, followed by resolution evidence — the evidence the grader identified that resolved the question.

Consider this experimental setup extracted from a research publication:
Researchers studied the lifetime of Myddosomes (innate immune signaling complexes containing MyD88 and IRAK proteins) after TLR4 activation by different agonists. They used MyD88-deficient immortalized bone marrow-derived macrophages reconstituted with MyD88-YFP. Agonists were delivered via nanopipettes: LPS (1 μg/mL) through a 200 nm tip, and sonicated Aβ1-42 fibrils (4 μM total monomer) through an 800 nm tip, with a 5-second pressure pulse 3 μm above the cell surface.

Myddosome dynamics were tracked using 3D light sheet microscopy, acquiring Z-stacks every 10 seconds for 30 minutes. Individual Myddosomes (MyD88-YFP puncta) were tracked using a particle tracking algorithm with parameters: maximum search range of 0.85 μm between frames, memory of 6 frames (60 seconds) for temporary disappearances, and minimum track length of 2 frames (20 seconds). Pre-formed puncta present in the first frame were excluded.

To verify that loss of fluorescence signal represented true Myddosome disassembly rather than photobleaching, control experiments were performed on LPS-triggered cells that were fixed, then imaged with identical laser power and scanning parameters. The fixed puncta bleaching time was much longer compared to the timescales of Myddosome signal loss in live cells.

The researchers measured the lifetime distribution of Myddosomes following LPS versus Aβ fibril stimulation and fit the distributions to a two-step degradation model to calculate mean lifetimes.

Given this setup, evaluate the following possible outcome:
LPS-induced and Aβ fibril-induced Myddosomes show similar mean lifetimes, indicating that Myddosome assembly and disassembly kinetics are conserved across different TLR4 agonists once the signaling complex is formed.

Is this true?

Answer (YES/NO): NO